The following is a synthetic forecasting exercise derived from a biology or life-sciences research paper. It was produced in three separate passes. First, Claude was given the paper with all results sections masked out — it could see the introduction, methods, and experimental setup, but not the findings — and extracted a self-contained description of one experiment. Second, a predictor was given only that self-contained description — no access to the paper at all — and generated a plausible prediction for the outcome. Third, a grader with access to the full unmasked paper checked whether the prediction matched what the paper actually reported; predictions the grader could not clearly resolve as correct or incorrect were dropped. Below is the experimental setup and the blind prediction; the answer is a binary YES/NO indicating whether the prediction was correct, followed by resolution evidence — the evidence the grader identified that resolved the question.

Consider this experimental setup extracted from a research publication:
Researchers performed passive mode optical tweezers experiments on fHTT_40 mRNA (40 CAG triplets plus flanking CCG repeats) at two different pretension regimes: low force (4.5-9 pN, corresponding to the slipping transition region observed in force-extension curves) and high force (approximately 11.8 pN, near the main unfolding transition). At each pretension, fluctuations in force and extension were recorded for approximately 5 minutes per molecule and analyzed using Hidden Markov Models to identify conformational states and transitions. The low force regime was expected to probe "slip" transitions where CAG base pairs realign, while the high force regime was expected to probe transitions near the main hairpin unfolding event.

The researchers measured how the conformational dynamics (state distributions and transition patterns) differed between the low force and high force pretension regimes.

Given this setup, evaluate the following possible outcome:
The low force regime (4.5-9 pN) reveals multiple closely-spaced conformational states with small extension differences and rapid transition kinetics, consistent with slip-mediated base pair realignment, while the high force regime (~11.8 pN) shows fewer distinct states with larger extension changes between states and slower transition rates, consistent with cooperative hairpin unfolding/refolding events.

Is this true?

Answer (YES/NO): NO